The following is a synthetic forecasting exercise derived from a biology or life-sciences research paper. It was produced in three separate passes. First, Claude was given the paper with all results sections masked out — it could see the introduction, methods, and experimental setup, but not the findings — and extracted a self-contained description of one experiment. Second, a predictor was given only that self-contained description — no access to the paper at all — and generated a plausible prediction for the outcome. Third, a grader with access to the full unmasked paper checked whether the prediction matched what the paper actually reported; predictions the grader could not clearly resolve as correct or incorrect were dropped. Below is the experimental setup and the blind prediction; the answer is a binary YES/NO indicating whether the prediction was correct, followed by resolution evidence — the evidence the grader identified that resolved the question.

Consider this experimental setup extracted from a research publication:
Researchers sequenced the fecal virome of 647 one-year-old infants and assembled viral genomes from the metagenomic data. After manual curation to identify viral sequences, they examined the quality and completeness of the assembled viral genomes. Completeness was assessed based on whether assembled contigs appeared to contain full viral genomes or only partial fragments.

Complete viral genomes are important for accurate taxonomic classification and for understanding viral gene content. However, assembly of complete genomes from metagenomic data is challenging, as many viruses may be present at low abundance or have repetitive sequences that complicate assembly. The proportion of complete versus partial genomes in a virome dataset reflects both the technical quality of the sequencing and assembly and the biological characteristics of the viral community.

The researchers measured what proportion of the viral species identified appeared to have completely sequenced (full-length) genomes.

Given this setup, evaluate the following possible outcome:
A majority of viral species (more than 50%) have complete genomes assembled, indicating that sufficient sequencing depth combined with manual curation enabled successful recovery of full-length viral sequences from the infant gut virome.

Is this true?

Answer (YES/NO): YES